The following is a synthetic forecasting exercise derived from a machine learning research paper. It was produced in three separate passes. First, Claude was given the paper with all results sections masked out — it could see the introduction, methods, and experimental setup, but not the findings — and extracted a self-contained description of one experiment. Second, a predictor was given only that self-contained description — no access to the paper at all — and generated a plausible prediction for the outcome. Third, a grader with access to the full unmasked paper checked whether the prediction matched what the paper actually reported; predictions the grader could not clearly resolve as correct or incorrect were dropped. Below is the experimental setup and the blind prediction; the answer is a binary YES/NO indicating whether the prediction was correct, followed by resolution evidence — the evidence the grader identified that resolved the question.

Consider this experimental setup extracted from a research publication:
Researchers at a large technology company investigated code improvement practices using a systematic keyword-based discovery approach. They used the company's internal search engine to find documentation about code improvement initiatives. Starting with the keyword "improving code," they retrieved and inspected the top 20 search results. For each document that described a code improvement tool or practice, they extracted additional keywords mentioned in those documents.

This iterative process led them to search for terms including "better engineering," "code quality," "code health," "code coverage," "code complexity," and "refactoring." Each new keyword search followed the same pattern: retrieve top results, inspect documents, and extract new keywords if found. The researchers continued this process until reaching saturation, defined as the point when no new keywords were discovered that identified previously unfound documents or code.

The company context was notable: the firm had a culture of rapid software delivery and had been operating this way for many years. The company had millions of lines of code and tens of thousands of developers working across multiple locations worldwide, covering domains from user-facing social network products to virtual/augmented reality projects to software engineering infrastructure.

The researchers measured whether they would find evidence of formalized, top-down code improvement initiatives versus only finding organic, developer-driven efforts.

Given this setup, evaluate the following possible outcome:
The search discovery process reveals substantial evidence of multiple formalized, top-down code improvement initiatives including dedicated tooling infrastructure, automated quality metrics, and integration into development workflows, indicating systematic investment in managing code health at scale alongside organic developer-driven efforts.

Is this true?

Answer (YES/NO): YES